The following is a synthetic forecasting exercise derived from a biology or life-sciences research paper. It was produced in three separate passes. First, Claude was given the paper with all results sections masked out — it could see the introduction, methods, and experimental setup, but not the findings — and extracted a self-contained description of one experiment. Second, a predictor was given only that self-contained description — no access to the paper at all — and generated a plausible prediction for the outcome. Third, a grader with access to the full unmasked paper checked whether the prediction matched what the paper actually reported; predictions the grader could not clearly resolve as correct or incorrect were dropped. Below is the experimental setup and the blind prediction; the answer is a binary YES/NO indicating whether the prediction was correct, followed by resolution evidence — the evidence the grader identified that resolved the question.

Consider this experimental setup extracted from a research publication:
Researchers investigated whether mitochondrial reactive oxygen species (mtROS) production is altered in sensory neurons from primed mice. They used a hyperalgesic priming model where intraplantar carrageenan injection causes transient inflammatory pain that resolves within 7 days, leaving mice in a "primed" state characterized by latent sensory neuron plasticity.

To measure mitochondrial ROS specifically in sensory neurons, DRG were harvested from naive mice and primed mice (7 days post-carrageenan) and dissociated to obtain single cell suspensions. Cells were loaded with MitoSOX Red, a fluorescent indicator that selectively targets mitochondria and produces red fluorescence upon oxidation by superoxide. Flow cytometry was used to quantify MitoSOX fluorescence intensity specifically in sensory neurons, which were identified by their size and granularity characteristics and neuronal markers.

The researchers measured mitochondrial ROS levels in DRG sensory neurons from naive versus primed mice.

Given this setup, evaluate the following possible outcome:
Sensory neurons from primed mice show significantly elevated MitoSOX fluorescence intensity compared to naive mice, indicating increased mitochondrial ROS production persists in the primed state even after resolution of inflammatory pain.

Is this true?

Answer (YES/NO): YES